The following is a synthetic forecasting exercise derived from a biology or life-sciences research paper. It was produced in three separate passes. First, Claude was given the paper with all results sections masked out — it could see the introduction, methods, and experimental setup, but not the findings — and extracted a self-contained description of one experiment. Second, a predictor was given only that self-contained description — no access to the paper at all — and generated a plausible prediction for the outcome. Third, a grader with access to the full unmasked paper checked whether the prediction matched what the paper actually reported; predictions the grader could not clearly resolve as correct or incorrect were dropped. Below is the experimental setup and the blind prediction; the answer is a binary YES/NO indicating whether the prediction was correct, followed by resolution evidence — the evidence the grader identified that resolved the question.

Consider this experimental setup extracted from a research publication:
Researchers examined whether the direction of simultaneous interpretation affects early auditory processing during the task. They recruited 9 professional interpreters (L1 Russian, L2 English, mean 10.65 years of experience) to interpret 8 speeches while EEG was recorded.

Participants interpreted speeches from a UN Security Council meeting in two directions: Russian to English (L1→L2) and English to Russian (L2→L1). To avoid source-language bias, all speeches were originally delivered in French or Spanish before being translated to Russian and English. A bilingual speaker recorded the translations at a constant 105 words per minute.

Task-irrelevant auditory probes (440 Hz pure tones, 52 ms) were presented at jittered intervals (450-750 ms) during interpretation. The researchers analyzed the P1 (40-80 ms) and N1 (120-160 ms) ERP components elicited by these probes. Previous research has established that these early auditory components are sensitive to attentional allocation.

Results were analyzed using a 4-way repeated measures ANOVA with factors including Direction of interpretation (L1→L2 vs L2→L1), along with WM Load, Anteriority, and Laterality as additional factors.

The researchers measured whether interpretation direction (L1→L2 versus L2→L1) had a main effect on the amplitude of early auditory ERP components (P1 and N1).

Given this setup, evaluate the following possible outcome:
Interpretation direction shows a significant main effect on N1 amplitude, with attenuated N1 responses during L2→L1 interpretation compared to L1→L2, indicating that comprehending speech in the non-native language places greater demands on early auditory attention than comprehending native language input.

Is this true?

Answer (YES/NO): NO